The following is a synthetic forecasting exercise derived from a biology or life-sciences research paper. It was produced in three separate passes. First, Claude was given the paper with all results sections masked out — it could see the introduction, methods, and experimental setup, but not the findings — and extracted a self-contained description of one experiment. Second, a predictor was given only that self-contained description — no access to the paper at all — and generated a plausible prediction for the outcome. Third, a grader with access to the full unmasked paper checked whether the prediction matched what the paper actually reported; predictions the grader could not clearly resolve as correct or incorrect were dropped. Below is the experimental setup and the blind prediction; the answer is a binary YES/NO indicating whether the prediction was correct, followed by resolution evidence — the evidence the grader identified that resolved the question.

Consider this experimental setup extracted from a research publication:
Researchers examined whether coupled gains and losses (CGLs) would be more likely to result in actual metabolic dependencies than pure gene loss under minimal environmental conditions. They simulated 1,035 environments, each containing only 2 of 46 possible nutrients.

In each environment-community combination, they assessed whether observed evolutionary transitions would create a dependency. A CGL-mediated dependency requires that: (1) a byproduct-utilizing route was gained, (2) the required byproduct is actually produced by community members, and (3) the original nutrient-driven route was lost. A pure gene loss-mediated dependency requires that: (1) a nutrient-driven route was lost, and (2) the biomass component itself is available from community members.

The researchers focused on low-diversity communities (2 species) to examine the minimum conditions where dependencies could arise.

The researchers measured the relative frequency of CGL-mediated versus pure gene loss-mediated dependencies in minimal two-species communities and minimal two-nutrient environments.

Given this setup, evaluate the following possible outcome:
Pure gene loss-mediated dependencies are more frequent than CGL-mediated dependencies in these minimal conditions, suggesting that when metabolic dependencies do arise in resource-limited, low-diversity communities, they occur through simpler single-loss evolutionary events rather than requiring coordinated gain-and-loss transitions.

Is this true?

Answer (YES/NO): YES